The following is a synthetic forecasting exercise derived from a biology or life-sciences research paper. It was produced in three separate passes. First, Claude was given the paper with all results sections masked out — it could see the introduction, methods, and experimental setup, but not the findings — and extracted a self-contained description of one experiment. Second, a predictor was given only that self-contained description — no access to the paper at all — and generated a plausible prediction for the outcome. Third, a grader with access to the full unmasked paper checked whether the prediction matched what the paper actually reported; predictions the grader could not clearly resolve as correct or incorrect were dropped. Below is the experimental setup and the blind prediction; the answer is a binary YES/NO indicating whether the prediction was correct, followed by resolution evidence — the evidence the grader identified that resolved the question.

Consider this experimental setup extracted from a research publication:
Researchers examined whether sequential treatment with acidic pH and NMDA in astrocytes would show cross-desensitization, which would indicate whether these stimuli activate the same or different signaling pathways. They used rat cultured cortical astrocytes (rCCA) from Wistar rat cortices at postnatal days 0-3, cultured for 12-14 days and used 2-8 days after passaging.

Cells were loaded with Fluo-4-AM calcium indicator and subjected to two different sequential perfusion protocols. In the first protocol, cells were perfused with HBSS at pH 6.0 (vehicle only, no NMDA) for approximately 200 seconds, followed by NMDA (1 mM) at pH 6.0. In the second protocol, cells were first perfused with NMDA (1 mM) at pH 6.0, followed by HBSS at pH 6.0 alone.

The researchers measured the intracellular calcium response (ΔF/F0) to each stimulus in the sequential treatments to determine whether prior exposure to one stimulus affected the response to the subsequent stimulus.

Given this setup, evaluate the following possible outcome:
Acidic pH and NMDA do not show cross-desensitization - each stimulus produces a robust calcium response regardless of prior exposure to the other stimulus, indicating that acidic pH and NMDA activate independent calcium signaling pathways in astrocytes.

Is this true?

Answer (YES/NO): NO